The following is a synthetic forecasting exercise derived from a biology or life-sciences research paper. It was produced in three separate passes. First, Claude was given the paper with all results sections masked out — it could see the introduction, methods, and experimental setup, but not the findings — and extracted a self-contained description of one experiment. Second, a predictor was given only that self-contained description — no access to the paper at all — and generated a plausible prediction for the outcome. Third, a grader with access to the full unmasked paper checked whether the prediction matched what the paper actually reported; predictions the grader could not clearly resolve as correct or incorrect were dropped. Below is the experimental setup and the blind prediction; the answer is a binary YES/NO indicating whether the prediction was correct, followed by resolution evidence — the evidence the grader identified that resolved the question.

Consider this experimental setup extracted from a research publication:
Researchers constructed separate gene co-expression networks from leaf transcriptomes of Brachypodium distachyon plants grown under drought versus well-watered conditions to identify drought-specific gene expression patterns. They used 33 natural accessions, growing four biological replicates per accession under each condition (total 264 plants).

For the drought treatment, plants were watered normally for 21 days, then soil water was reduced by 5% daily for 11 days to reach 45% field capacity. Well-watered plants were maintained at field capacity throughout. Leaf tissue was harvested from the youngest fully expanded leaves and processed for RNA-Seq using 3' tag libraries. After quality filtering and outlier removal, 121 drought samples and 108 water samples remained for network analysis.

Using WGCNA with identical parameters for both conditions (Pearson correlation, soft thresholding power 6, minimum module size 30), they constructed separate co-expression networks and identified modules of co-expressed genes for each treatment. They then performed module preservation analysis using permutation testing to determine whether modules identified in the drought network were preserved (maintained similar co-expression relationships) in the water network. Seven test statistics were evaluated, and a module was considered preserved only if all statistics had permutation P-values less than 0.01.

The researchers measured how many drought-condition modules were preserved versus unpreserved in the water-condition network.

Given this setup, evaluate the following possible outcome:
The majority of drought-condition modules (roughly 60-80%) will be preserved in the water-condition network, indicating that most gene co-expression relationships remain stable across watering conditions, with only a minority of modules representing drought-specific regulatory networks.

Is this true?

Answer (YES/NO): NO